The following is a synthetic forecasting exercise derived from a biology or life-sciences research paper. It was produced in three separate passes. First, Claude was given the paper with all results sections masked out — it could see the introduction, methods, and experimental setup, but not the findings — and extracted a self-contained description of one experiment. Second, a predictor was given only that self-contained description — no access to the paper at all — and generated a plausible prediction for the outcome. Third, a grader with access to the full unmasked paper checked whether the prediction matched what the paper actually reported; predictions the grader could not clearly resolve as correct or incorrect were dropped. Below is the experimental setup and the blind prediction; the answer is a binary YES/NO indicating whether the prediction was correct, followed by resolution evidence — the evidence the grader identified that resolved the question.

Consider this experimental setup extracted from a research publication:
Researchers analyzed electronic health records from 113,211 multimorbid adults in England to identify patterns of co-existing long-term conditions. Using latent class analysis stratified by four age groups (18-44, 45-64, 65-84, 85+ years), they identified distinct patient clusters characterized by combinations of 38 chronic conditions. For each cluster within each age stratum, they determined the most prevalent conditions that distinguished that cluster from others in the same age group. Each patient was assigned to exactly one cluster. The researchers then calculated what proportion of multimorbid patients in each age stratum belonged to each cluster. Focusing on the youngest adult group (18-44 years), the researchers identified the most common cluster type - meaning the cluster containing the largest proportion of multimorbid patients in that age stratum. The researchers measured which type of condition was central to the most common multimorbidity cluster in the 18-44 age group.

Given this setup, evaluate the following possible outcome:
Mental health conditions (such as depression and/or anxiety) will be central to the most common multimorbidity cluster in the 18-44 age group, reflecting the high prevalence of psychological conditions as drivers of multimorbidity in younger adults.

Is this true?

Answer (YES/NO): YES